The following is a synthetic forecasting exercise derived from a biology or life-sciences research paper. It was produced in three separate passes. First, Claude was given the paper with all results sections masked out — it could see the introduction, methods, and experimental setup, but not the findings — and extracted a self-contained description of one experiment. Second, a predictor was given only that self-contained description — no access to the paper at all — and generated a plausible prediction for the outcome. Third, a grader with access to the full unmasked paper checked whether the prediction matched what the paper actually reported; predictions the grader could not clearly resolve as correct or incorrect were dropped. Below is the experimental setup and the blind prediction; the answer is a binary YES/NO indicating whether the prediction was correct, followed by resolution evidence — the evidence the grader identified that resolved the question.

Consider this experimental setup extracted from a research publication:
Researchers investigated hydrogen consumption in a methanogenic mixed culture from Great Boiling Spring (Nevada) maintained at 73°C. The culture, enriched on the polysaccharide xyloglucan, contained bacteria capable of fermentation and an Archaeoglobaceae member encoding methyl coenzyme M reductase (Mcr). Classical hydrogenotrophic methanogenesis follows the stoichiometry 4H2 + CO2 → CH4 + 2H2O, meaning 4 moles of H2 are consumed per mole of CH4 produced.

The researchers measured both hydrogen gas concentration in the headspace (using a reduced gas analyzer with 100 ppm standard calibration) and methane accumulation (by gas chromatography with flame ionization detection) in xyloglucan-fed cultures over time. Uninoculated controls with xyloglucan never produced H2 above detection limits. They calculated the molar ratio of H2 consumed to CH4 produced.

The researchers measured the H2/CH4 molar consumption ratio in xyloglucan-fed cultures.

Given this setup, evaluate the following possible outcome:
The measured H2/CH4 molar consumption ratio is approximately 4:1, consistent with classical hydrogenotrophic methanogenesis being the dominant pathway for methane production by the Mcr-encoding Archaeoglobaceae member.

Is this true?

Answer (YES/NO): NO